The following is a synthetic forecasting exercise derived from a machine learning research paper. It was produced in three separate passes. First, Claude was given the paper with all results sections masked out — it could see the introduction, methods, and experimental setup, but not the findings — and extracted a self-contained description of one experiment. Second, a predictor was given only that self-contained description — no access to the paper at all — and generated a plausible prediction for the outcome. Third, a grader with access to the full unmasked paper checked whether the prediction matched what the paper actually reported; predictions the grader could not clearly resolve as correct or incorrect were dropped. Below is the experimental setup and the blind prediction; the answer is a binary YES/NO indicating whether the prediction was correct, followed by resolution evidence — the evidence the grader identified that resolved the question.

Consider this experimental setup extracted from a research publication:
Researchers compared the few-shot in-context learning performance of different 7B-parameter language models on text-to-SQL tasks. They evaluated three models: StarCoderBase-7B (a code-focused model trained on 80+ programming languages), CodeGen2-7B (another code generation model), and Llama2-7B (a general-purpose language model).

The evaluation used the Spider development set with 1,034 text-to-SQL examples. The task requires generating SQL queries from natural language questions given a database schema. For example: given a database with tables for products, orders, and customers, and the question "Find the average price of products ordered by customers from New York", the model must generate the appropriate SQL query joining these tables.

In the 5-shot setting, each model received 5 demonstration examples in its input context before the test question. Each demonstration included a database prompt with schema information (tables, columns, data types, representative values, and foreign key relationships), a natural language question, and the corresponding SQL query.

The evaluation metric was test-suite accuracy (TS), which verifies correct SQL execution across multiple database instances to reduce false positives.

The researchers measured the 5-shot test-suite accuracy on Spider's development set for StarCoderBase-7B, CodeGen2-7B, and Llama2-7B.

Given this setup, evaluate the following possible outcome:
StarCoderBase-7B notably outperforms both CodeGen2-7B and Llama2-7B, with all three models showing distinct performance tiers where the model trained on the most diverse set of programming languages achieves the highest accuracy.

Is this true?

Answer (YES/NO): YES